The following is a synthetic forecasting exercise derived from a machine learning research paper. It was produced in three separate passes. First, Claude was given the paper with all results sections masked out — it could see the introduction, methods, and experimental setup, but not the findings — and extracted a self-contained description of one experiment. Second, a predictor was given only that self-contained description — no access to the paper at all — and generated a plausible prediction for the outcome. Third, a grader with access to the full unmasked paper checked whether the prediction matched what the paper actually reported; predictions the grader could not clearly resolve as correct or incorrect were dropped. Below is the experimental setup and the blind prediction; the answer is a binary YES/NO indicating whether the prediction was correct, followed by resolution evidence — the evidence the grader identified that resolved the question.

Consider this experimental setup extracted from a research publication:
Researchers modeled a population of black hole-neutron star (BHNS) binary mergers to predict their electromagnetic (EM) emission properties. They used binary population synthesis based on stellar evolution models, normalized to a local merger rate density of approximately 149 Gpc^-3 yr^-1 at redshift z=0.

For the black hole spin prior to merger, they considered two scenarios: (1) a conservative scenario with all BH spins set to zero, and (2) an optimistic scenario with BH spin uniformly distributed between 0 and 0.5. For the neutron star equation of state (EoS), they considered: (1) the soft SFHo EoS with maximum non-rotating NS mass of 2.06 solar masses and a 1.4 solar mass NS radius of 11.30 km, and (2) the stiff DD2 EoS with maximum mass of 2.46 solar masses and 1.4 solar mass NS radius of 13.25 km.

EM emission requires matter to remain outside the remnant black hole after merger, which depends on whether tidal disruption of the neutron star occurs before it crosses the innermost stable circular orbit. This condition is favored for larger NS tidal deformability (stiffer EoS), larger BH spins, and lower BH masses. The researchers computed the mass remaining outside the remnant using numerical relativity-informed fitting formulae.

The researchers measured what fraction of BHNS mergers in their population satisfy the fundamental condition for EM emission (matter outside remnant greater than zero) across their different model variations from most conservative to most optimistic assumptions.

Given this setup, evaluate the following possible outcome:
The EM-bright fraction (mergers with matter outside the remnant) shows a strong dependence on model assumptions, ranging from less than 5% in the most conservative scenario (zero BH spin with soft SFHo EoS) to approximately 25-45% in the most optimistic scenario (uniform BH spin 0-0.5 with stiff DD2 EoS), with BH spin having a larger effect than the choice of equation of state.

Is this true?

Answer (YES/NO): NO